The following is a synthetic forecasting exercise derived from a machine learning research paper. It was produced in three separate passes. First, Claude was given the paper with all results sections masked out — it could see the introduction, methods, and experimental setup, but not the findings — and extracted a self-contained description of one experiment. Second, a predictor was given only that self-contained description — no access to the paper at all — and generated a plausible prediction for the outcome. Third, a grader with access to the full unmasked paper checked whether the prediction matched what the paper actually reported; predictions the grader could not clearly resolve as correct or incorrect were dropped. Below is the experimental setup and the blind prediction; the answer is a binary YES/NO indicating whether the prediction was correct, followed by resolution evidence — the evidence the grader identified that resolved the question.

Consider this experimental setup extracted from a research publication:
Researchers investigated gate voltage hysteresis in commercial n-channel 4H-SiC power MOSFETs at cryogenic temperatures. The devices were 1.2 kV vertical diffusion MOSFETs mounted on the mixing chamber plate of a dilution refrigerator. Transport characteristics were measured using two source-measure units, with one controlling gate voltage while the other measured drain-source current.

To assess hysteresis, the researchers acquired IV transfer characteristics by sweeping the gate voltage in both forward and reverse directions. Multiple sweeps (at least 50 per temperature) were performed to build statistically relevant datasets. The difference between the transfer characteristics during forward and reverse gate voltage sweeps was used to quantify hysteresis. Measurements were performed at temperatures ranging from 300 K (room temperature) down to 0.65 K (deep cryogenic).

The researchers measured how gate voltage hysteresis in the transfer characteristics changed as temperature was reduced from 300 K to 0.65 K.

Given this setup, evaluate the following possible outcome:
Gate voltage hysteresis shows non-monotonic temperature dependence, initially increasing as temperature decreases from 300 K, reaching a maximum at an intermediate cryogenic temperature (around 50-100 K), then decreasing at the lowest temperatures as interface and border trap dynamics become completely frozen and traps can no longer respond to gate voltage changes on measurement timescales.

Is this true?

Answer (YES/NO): NO